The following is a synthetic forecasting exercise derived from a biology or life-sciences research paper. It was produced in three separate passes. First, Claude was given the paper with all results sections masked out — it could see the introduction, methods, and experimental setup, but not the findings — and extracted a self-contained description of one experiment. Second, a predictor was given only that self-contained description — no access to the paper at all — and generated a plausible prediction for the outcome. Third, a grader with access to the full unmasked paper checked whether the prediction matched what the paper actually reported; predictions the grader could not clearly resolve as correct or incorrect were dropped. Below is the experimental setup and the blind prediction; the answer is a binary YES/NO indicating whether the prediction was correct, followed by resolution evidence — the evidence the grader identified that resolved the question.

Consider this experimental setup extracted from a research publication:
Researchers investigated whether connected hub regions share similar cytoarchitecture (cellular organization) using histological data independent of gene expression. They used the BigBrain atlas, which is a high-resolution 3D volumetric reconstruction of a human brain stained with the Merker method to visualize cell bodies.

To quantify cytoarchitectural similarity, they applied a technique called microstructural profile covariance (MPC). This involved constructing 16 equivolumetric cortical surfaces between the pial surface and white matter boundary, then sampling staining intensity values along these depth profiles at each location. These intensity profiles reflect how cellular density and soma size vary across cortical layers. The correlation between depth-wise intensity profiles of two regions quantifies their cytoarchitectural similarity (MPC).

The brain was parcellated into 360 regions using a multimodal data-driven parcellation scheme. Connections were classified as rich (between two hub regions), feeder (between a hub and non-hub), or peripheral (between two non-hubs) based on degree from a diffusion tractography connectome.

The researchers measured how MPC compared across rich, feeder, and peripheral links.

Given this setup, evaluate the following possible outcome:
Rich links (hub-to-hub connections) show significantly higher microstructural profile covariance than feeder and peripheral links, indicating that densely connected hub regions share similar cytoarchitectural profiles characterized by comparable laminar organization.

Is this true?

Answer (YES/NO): YES